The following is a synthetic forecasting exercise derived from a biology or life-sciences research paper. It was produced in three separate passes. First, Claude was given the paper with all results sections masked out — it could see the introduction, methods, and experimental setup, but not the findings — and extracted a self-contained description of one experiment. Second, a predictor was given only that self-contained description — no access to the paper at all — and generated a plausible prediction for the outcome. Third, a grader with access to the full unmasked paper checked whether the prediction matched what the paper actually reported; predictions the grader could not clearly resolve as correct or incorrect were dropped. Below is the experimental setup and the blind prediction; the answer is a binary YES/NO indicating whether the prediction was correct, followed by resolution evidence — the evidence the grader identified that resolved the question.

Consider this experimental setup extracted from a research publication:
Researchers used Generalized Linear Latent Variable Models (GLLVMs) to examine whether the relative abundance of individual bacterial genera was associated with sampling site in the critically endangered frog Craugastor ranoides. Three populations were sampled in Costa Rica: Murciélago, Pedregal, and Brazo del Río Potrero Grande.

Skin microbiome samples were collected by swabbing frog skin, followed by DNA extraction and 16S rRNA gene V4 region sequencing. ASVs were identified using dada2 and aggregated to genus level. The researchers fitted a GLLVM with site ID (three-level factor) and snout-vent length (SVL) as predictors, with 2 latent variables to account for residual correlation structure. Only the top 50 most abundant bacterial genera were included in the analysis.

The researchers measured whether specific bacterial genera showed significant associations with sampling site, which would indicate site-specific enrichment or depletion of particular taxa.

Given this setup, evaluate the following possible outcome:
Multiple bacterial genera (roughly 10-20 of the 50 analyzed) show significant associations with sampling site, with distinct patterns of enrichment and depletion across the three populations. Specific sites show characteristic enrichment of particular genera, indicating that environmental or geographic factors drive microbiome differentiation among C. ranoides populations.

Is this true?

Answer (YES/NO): NO